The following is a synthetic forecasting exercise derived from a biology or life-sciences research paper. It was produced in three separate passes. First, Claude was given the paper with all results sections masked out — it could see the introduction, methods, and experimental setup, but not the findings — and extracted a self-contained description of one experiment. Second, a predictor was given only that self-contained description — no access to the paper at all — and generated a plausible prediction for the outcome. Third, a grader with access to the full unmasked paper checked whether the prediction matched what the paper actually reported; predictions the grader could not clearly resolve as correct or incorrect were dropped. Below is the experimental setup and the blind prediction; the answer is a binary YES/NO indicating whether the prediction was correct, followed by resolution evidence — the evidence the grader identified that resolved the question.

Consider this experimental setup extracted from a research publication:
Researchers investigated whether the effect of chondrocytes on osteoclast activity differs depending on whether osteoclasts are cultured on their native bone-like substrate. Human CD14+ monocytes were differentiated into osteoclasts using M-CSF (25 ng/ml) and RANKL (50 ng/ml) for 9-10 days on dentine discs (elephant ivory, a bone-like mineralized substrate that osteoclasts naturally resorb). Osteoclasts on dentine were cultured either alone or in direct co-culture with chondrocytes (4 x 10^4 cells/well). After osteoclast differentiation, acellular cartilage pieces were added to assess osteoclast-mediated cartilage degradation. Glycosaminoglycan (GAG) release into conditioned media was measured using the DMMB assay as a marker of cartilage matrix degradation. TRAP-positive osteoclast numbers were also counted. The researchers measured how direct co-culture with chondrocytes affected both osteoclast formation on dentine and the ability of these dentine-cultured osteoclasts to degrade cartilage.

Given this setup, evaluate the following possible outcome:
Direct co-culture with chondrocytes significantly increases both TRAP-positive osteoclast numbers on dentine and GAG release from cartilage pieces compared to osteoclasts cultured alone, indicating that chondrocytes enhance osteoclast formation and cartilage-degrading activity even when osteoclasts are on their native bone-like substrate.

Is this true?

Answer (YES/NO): NO